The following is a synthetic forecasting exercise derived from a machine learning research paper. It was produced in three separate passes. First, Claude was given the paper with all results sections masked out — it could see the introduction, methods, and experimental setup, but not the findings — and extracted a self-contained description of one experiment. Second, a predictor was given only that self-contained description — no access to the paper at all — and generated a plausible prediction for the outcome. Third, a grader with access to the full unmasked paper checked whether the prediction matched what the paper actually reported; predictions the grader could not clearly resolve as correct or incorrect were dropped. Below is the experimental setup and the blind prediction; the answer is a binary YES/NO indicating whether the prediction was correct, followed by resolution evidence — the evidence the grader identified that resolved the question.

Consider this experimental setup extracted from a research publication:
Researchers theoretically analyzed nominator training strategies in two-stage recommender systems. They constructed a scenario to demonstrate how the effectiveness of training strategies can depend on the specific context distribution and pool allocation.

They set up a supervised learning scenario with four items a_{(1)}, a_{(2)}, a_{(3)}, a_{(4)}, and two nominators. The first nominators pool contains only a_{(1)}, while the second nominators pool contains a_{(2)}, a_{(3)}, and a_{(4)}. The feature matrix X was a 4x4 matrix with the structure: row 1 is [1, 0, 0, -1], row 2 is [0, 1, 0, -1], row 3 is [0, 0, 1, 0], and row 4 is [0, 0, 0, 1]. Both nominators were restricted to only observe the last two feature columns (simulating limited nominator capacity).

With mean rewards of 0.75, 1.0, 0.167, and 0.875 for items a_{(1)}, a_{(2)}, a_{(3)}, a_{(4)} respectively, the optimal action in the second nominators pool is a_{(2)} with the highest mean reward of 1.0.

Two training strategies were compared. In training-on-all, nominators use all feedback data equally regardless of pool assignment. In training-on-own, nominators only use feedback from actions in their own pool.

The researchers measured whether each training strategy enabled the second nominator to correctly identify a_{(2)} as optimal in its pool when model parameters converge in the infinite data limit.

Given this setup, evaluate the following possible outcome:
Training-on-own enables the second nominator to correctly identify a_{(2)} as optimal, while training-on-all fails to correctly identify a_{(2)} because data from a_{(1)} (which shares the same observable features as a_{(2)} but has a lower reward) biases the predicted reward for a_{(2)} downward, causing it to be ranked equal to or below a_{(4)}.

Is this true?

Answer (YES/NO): NO